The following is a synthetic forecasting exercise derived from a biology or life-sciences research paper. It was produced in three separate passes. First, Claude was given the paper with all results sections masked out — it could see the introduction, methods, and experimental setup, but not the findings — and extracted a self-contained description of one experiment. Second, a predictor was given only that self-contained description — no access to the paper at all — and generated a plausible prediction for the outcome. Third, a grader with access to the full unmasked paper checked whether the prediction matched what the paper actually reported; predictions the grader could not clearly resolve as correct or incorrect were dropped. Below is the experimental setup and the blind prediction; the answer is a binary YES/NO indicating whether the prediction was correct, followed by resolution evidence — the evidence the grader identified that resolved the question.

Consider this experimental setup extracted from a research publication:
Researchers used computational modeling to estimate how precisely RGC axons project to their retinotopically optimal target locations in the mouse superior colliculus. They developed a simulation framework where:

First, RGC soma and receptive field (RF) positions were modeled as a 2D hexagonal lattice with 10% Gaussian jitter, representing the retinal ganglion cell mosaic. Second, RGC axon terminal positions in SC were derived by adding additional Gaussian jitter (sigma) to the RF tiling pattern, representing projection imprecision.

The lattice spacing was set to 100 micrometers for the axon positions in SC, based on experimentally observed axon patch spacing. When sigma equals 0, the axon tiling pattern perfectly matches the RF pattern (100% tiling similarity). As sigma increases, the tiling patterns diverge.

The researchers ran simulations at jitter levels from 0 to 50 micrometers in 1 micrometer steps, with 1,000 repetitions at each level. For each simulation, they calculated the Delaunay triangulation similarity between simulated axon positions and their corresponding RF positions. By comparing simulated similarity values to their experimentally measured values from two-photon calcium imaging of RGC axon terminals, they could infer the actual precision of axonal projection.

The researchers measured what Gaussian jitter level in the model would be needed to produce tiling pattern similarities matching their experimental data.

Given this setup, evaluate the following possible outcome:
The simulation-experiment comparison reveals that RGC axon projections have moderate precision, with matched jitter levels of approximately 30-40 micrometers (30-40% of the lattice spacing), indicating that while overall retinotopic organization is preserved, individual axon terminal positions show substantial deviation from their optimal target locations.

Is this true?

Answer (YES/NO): NO